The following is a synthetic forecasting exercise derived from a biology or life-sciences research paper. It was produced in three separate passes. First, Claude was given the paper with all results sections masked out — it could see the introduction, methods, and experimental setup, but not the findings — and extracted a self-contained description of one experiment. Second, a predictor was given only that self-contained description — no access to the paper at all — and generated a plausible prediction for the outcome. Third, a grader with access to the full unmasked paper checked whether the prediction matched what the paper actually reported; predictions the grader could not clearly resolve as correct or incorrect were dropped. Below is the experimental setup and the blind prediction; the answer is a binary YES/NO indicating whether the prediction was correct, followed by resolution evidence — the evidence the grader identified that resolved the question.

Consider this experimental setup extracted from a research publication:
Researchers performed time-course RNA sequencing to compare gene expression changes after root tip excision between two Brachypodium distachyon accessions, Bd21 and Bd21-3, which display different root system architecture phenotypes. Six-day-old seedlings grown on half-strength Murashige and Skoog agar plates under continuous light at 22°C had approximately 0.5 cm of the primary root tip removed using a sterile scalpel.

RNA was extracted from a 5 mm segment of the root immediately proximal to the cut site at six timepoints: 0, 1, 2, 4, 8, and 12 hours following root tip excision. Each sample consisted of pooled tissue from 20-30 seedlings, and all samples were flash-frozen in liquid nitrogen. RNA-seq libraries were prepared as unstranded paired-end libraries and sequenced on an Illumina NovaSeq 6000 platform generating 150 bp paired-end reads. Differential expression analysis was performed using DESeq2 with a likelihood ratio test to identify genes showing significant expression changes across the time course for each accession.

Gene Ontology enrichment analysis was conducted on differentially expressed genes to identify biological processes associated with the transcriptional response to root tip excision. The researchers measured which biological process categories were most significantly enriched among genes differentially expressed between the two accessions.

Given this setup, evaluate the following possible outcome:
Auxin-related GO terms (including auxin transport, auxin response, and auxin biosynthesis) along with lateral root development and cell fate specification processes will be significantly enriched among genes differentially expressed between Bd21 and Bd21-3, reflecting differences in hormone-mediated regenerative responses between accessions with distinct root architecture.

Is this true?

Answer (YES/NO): NO